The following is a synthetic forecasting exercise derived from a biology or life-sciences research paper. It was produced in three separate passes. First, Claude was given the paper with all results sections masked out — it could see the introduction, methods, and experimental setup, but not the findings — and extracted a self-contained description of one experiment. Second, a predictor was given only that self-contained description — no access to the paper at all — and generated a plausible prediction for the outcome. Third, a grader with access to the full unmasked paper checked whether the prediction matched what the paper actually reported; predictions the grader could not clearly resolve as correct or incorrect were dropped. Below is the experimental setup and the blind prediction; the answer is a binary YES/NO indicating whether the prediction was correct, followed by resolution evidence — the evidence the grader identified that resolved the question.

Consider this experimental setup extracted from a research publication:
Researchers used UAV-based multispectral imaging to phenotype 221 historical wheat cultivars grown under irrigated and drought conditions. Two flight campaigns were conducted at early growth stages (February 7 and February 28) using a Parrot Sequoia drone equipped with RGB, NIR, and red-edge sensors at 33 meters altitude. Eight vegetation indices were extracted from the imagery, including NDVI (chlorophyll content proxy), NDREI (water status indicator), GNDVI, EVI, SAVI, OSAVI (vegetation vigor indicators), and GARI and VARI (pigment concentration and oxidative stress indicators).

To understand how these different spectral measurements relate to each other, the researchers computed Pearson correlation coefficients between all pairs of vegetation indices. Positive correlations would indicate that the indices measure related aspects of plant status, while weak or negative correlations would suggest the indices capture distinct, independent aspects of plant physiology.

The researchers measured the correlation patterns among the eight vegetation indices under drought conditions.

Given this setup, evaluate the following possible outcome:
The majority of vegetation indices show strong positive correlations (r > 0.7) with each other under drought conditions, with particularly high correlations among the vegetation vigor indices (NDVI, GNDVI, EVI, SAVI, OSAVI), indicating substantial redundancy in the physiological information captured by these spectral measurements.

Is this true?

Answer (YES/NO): NO